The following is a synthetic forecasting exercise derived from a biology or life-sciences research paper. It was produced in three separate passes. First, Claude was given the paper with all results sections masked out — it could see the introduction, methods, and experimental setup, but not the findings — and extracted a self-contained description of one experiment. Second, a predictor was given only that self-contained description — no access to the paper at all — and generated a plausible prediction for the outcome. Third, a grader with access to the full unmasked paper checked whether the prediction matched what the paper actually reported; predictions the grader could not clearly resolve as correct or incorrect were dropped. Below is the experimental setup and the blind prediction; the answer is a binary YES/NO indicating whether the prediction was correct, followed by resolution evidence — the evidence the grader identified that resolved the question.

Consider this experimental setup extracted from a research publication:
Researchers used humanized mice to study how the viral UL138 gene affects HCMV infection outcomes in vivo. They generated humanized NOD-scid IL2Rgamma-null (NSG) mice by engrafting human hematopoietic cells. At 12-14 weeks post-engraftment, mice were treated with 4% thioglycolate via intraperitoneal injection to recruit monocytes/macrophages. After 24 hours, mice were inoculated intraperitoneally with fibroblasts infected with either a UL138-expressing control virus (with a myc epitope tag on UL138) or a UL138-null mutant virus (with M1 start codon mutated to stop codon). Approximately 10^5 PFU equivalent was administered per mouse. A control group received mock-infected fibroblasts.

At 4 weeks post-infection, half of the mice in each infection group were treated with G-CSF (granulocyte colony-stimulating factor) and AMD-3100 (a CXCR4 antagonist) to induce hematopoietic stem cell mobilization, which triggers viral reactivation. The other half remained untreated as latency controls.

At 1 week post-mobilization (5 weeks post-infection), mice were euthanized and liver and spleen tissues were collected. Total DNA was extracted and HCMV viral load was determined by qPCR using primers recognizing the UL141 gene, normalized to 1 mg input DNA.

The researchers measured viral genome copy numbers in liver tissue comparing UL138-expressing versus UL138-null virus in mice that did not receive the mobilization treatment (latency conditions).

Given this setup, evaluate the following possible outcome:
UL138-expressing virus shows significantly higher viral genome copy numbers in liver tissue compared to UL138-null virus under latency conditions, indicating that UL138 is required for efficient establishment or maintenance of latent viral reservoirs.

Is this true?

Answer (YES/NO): NO